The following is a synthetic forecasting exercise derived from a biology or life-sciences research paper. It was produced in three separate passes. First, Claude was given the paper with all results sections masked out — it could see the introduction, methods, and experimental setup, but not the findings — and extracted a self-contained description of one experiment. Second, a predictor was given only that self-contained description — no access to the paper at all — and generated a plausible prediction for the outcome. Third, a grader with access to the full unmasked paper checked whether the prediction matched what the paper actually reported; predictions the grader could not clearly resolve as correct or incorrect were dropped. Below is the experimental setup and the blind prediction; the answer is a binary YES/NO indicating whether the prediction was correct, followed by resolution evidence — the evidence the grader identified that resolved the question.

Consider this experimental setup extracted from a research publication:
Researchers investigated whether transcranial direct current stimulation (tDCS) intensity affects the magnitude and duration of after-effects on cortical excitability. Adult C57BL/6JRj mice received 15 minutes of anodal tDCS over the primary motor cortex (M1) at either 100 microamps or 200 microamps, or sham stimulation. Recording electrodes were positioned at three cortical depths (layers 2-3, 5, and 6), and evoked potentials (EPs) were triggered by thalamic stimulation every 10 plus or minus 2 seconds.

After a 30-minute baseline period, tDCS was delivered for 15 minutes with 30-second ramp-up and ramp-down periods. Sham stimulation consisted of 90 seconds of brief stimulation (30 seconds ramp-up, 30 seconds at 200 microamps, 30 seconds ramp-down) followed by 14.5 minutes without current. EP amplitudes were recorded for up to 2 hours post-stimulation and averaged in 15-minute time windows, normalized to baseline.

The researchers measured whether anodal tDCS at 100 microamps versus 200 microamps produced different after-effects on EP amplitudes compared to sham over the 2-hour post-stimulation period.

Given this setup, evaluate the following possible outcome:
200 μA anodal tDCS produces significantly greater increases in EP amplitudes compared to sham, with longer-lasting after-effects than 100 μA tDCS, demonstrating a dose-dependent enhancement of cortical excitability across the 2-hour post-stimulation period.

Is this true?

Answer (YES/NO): YES